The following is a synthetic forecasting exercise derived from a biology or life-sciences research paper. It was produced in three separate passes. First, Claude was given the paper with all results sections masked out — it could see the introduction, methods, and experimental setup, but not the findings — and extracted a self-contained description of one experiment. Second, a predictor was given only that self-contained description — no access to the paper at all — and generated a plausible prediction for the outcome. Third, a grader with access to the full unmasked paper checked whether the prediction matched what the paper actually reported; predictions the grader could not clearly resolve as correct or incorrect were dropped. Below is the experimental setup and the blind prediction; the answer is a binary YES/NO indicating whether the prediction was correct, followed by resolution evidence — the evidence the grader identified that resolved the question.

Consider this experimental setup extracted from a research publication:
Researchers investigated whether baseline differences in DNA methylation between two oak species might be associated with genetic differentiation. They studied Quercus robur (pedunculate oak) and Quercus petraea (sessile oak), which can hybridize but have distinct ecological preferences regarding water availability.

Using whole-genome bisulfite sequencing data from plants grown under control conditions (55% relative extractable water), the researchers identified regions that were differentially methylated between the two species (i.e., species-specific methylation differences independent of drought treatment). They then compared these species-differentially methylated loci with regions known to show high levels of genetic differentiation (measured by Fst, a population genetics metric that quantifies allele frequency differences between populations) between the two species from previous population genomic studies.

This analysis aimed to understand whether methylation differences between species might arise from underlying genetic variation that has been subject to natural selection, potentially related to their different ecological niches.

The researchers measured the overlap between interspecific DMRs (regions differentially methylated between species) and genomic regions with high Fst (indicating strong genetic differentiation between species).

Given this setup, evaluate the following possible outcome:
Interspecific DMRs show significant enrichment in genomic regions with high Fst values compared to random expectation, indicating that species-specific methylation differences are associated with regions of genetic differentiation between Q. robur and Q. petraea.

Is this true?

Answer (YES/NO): YES